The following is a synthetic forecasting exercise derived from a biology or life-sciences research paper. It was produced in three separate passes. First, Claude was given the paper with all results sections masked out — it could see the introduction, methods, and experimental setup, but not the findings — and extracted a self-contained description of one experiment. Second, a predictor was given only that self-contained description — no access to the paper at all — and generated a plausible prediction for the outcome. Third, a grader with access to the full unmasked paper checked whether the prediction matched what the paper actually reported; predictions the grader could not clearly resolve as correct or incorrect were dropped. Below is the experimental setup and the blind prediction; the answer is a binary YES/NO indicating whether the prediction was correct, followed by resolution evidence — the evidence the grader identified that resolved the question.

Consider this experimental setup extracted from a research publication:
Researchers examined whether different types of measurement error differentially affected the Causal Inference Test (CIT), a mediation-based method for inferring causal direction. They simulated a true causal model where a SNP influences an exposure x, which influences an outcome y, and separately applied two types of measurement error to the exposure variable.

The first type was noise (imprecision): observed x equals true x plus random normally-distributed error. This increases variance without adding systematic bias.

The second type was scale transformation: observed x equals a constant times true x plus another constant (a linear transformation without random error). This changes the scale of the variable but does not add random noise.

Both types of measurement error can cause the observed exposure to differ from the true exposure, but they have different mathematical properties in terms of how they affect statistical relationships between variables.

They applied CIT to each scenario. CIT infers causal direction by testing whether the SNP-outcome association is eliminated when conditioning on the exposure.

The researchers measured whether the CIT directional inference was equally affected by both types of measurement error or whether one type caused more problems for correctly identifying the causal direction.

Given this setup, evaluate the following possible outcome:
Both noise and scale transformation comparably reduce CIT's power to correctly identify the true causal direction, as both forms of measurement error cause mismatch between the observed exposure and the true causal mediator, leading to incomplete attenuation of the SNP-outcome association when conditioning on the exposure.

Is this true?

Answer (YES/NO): NO